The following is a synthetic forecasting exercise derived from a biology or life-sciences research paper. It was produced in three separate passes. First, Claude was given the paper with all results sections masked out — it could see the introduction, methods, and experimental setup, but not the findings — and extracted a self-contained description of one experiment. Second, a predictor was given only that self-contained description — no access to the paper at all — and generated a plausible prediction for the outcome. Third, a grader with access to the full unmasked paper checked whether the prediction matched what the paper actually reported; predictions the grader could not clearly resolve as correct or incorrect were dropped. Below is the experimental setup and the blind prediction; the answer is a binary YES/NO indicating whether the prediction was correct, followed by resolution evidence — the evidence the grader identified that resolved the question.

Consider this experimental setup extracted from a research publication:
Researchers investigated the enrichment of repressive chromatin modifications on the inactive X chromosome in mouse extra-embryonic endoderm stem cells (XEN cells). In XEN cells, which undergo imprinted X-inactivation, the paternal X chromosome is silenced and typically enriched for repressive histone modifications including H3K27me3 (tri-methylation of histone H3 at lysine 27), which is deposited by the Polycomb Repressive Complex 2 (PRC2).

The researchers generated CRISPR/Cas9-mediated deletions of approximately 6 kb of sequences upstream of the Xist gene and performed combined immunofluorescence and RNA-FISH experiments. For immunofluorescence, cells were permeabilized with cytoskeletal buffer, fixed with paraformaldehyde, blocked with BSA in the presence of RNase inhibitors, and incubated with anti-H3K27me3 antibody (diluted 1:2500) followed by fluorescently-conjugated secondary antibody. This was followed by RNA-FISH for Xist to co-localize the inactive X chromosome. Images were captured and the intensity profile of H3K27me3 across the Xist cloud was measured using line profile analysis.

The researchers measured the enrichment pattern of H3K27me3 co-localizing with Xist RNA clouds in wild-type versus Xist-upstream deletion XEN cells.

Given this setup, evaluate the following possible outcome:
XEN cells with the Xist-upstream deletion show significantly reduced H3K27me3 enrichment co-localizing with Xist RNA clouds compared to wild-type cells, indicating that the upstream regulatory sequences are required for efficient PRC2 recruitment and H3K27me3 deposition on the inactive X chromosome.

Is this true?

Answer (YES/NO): YES